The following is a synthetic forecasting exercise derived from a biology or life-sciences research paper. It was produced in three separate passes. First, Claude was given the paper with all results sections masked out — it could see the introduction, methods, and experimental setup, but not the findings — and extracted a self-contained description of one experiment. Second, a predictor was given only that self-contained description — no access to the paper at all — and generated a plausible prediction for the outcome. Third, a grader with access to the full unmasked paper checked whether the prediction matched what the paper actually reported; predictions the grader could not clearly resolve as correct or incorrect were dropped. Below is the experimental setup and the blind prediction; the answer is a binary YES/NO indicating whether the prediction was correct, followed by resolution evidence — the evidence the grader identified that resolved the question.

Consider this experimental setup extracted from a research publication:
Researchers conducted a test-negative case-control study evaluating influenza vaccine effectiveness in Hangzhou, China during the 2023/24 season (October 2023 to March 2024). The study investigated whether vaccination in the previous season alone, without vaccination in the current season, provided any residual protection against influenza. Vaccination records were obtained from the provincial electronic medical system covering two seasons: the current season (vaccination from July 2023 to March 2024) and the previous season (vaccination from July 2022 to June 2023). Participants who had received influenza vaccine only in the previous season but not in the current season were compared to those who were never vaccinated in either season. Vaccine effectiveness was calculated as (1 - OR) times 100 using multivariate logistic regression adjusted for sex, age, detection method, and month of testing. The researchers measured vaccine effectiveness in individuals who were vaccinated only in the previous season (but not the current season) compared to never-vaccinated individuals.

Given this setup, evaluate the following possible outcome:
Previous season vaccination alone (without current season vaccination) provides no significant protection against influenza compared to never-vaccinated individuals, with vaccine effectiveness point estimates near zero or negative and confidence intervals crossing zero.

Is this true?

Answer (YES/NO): NO